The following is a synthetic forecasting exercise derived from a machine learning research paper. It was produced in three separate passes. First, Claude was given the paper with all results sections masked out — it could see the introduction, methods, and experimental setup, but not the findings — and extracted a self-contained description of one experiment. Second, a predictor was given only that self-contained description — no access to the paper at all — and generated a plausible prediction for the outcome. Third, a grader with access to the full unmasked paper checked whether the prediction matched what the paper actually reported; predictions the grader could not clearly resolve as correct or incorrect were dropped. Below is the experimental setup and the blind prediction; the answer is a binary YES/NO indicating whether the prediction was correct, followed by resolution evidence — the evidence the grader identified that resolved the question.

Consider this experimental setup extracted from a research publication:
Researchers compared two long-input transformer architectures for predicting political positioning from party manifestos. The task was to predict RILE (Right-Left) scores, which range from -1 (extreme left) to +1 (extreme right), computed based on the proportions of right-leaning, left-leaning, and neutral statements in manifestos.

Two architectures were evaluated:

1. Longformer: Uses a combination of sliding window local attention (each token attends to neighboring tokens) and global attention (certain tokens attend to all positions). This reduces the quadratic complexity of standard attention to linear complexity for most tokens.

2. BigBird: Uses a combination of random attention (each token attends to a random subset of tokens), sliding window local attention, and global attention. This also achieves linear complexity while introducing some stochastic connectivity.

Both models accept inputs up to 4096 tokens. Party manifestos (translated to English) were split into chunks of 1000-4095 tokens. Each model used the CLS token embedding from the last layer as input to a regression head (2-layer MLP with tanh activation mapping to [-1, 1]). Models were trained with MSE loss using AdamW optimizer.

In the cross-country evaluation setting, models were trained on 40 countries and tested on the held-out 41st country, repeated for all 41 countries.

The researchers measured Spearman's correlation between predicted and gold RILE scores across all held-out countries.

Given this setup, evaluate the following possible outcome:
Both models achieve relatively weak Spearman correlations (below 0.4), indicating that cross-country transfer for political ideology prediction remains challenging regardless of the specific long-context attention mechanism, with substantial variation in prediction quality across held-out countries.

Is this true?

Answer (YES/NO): NO